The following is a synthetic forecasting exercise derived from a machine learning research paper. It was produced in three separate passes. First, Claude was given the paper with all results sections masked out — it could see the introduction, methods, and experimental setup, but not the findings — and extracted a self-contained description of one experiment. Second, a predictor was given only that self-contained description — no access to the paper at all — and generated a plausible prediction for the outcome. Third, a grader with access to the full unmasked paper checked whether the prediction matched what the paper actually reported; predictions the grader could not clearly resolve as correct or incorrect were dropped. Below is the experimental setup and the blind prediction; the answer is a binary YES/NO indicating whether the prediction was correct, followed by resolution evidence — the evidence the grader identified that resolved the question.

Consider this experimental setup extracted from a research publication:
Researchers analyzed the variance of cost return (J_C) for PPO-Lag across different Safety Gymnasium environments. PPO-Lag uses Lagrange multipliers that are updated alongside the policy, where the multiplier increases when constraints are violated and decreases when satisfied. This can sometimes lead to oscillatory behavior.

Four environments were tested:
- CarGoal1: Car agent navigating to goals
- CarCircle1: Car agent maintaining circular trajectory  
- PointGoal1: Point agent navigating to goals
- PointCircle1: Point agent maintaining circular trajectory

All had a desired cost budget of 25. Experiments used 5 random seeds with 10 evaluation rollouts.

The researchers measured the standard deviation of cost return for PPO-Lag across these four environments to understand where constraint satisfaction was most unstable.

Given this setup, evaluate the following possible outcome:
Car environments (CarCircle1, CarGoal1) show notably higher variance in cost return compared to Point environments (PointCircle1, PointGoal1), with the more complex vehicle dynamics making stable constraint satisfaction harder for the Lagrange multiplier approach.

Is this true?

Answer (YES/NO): NO